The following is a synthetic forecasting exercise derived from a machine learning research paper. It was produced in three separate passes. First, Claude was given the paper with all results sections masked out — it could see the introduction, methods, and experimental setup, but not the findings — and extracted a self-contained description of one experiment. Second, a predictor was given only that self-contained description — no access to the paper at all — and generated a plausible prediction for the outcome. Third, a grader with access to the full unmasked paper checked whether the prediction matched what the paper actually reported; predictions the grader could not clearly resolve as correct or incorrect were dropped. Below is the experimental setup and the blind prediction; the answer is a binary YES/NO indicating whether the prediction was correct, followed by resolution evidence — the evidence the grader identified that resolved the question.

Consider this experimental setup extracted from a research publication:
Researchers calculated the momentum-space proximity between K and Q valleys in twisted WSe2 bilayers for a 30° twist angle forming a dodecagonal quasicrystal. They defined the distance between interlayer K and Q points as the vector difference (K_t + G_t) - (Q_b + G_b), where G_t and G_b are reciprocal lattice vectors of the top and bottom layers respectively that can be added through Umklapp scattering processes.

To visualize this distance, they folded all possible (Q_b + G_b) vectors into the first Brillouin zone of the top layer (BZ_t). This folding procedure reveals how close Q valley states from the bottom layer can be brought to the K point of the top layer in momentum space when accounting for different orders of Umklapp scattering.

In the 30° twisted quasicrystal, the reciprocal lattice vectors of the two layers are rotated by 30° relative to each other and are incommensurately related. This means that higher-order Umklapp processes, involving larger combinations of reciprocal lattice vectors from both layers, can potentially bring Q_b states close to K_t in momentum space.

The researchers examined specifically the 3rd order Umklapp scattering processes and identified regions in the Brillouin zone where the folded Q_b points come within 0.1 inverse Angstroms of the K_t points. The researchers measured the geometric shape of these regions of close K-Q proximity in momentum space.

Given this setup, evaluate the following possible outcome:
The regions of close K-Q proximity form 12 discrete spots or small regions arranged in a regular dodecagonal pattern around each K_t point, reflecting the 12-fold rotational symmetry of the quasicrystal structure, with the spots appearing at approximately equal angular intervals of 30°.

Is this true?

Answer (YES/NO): NO